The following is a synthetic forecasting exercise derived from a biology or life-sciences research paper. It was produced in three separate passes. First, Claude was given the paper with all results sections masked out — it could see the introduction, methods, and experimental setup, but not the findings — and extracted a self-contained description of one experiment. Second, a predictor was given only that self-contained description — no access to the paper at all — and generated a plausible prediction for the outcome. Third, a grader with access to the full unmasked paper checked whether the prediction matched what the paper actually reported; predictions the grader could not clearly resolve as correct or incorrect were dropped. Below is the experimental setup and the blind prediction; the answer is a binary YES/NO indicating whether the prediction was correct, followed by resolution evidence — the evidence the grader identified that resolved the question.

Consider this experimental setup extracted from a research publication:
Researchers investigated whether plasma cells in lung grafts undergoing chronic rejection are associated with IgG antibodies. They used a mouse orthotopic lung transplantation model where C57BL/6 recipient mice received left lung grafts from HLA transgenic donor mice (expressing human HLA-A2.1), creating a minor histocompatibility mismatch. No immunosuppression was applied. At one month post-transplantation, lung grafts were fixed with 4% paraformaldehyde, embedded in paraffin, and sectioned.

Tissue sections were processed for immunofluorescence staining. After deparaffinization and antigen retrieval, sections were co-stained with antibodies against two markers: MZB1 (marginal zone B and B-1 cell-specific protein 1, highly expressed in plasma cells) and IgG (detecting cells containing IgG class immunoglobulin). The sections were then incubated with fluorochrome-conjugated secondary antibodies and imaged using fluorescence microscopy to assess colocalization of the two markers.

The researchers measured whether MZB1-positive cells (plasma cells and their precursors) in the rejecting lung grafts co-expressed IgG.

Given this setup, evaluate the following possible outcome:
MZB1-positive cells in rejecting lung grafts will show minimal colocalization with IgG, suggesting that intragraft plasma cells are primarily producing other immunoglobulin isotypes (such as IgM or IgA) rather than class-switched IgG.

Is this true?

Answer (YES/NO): NO